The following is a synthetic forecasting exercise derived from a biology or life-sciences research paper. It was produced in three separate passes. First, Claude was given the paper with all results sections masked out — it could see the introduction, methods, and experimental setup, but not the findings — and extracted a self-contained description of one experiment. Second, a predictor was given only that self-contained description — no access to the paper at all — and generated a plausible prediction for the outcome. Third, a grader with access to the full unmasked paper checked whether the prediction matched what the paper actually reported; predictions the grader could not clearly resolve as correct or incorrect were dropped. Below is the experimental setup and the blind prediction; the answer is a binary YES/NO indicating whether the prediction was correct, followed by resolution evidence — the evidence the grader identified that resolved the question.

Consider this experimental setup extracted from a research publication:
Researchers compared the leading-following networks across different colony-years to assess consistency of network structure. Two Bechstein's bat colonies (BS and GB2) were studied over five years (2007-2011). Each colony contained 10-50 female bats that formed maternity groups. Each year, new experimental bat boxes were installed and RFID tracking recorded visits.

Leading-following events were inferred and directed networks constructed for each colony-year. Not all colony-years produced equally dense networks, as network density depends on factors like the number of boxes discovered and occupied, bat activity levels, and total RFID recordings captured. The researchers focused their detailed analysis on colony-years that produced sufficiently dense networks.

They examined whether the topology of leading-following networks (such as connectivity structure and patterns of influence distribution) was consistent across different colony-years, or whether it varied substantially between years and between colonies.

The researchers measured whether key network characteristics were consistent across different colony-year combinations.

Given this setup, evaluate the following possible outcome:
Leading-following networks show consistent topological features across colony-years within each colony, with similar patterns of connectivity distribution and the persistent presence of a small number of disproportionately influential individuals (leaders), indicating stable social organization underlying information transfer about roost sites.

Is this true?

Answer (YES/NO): YES